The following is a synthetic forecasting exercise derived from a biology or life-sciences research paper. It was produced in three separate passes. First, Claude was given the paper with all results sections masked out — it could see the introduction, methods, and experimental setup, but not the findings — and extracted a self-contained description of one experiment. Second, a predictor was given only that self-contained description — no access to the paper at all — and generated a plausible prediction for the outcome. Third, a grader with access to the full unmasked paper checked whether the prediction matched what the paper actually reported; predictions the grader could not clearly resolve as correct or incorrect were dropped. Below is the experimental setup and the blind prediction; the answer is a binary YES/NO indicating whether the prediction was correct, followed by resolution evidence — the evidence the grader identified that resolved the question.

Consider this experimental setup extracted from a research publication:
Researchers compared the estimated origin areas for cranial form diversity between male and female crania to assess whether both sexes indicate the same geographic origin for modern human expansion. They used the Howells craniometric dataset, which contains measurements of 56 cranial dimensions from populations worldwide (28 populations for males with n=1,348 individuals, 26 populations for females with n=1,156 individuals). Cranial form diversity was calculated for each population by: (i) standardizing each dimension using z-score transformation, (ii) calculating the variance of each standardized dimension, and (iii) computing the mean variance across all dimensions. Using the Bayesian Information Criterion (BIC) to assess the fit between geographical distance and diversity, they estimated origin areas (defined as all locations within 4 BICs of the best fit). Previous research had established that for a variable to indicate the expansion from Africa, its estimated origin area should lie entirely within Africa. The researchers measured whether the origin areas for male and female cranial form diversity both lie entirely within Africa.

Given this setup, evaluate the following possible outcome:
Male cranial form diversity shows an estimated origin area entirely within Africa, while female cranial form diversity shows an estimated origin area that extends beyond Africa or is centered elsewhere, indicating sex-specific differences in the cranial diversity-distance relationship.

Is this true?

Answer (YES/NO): NO